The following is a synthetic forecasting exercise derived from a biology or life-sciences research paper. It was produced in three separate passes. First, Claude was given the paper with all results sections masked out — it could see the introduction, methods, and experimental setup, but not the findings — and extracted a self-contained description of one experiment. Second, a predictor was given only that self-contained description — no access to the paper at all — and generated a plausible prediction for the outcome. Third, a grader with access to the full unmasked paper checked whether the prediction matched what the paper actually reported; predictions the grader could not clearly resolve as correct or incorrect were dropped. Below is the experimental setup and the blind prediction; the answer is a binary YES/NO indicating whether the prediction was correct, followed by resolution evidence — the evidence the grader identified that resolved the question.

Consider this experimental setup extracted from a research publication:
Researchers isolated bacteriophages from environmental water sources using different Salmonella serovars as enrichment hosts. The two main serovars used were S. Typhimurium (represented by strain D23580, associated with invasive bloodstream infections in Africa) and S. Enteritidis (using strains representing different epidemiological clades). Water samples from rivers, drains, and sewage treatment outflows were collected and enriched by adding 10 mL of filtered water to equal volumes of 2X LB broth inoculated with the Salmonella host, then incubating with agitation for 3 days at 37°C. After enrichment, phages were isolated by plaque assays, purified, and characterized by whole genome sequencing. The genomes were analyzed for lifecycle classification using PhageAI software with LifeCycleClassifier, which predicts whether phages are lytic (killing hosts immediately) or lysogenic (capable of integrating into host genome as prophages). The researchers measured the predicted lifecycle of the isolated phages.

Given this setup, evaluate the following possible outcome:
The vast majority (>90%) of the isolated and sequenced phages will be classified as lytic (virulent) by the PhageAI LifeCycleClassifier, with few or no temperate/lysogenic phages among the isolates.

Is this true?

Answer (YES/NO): YES